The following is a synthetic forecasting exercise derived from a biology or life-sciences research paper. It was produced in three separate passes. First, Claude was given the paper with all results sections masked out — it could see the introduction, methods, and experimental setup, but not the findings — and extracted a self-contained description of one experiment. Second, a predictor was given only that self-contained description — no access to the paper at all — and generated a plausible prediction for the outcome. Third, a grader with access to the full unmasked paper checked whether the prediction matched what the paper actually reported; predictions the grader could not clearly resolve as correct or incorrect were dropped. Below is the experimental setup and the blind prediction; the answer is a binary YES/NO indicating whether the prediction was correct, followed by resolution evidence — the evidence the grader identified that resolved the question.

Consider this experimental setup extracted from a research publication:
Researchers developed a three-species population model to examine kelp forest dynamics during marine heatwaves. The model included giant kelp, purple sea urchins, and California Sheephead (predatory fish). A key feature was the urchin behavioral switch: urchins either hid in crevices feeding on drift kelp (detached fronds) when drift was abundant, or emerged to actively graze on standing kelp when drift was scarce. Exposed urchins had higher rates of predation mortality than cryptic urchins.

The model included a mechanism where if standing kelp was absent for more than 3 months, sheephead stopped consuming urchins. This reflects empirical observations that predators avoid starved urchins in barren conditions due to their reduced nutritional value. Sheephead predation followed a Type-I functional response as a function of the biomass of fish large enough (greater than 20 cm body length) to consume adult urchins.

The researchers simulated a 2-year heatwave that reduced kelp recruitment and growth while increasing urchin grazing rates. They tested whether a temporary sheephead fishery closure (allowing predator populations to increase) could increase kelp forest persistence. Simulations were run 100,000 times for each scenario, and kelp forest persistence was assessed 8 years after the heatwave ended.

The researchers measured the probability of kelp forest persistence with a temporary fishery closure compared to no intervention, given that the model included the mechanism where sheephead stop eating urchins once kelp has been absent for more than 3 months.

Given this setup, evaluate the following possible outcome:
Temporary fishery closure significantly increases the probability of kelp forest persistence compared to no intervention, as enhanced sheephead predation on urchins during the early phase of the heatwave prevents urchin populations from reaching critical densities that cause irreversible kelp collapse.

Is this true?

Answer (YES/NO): YES